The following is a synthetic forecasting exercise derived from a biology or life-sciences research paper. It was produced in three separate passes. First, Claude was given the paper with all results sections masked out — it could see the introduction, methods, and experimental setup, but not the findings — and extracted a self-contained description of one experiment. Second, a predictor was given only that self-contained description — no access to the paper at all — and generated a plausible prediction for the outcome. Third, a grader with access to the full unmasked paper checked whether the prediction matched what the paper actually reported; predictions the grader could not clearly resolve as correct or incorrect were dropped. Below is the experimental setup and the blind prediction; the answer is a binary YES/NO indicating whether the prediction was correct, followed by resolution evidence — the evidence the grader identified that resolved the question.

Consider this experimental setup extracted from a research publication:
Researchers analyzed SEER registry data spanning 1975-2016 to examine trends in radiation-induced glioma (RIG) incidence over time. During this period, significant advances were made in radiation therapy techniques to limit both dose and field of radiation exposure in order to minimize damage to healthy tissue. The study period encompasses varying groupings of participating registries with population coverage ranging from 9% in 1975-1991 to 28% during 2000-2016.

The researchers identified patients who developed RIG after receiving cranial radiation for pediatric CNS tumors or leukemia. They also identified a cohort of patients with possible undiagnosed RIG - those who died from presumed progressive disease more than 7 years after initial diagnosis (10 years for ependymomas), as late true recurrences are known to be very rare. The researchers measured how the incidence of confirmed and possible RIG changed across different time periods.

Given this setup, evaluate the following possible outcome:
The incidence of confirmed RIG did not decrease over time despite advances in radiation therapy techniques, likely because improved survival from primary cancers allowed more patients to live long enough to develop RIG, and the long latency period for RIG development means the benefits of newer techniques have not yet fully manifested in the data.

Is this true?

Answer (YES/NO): NO